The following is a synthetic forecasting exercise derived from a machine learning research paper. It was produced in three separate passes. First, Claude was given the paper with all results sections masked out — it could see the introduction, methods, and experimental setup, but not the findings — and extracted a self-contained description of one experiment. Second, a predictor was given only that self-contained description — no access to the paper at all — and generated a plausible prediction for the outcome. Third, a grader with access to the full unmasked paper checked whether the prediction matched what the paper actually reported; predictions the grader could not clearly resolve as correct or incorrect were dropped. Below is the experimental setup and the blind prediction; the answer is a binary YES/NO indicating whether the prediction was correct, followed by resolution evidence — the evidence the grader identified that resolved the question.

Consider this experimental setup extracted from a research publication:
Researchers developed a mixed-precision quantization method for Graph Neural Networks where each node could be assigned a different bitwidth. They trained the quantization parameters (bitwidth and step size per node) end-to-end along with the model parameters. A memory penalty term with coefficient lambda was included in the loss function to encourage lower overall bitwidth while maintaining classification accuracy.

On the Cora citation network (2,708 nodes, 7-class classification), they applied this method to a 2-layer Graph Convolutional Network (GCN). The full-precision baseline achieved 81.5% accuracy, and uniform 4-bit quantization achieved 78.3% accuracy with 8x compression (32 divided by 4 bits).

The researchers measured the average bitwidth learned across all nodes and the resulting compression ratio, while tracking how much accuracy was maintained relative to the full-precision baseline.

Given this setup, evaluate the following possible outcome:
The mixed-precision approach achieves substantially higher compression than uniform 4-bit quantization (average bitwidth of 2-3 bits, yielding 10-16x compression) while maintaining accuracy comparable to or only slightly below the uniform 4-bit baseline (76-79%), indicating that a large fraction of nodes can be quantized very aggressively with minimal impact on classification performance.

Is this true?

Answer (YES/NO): NO